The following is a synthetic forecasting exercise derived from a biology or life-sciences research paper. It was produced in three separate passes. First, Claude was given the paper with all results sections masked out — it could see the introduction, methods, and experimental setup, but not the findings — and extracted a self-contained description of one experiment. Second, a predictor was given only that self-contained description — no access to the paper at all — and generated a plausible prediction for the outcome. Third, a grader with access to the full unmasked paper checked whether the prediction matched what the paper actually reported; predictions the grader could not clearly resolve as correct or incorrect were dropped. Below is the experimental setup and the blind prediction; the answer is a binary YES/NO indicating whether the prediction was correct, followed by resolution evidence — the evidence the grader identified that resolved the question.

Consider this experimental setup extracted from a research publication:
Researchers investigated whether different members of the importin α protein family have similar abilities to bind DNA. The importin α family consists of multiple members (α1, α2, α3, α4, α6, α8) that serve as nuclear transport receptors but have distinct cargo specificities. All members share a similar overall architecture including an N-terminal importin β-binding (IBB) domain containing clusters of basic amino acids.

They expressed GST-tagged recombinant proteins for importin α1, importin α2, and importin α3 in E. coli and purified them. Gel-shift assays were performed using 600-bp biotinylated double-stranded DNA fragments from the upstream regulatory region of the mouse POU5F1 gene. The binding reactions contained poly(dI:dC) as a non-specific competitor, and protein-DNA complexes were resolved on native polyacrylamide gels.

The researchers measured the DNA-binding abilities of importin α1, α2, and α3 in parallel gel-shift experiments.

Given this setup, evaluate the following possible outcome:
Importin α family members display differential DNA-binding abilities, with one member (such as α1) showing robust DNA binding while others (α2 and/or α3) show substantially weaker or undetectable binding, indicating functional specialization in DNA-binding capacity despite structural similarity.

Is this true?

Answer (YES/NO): NO